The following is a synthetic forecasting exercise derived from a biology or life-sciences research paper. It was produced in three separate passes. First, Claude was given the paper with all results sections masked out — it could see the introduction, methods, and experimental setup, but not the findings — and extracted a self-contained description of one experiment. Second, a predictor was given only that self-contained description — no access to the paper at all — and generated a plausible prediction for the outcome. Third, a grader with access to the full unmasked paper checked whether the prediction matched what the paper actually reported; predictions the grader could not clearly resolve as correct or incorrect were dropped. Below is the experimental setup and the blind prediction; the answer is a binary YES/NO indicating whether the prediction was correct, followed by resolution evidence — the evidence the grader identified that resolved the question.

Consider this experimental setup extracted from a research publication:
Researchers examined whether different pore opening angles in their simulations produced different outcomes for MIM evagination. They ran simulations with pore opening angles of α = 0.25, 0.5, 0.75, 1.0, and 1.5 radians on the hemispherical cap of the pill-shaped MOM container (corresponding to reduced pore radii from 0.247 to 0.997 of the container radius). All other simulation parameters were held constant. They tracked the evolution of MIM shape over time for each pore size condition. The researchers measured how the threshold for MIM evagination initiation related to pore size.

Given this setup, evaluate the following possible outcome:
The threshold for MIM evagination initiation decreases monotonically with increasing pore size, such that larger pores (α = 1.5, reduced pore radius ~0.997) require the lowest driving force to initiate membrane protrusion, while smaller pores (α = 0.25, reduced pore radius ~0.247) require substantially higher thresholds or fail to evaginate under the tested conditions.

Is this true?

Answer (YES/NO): YES